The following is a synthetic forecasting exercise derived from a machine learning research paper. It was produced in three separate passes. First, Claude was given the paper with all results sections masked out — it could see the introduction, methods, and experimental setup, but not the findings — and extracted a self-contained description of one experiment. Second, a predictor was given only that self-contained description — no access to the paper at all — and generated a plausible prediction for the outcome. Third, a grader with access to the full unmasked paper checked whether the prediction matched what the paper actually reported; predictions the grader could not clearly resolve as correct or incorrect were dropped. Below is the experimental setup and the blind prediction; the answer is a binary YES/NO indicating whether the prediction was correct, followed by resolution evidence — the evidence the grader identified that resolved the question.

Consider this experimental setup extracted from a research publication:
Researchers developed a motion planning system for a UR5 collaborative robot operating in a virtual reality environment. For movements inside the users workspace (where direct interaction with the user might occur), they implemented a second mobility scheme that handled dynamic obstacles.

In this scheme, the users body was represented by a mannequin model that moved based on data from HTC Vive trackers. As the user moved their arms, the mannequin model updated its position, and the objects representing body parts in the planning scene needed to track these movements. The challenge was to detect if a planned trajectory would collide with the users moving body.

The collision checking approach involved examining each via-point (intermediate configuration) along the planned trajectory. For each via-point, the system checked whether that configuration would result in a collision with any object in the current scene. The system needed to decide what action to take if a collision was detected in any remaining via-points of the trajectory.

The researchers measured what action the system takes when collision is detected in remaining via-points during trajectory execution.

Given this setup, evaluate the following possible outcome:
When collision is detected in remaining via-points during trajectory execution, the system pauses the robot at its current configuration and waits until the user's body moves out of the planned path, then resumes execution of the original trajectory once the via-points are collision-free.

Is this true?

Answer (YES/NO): NO